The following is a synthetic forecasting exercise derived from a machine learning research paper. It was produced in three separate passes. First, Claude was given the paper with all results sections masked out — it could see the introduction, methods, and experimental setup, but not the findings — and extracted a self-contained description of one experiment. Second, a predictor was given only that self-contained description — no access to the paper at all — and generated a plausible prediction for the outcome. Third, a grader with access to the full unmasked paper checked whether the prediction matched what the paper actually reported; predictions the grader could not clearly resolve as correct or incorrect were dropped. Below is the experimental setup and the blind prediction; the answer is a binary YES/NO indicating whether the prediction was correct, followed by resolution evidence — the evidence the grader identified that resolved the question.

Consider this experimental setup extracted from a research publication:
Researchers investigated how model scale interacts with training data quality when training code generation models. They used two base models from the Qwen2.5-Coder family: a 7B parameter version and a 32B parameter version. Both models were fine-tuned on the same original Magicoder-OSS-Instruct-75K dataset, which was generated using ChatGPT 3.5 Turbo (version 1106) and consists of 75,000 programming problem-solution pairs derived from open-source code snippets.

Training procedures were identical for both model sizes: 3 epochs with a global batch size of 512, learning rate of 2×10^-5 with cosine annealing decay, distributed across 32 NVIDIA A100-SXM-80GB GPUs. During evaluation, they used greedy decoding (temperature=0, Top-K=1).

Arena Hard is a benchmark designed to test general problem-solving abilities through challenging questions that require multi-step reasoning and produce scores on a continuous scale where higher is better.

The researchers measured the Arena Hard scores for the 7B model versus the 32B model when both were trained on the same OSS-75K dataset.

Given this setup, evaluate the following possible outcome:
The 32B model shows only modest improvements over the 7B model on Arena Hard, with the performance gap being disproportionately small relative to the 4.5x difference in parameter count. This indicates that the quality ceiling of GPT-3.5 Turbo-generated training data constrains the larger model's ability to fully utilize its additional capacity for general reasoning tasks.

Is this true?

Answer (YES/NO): NO